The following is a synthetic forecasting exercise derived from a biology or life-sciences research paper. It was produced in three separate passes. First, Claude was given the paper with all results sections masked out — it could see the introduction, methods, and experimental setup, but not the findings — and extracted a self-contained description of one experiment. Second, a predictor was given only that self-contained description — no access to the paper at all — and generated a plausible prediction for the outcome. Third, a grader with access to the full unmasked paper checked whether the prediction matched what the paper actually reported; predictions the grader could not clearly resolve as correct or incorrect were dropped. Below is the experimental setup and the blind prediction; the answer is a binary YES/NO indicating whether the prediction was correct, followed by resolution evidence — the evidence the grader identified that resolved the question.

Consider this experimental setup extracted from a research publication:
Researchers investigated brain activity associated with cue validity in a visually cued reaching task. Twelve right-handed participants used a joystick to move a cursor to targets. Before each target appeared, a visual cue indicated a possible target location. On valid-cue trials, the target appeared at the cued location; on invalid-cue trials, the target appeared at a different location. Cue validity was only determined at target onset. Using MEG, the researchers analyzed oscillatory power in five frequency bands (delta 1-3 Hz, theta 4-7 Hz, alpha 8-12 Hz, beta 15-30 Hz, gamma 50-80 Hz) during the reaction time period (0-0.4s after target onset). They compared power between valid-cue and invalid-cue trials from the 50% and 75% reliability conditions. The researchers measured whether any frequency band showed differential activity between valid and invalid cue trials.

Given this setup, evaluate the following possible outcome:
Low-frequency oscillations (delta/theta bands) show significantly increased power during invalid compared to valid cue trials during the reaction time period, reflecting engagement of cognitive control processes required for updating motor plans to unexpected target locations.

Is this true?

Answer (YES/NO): NO